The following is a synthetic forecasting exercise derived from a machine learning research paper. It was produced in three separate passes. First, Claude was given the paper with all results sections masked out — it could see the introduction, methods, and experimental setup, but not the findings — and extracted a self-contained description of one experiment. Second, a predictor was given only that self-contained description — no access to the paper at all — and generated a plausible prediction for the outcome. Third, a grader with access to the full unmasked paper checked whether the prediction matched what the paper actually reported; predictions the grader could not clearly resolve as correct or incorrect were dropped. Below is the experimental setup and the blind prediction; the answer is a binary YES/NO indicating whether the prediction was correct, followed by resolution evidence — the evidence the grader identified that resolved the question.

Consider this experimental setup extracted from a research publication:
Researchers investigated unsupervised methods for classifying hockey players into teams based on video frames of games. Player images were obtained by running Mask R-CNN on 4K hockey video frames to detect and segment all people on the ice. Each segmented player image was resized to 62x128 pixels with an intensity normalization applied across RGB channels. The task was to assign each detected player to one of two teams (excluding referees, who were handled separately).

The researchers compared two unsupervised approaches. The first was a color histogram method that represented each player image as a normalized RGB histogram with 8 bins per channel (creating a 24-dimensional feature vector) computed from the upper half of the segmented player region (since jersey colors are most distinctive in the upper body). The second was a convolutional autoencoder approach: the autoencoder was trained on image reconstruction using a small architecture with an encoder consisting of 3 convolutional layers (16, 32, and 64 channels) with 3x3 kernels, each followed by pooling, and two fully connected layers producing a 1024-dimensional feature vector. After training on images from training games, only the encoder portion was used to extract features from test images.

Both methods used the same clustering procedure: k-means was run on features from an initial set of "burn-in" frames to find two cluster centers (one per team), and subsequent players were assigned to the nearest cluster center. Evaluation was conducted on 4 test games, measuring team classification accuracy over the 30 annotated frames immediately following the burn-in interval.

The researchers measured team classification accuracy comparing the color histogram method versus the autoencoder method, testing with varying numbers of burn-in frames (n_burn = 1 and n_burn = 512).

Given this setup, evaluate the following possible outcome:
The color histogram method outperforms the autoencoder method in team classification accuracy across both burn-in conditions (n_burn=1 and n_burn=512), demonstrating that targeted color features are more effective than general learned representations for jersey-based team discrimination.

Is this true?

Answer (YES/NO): YES